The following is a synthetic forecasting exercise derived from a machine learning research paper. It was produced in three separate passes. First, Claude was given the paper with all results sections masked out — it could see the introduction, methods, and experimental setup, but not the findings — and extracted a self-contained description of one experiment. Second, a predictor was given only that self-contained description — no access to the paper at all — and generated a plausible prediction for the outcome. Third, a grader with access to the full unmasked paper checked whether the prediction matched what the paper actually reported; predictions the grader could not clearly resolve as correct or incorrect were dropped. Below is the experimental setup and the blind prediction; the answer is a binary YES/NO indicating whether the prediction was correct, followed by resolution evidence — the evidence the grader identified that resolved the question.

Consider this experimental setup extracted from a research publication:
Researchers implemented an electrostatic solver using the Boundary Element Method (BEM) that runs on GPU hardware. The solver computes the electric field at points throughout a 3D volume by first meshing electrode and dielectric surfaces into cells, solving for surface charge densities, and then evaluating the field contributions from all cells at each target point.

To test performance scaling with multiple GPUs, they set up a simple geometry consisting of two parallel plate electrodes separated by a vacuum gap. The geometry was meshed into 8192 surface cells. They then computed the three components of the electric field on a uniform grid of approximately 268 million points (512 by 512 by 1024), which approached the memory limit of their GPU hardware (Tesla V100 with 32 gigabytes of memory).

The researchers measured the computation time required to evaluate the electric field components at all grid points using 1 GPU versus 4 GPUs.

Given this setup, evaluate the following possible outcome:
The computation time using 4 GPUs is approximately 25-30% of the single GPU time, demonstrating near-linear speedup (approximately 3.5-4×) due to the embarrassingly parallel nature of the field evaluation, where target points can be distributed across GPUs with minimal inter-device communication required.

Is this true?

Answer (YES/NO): YES